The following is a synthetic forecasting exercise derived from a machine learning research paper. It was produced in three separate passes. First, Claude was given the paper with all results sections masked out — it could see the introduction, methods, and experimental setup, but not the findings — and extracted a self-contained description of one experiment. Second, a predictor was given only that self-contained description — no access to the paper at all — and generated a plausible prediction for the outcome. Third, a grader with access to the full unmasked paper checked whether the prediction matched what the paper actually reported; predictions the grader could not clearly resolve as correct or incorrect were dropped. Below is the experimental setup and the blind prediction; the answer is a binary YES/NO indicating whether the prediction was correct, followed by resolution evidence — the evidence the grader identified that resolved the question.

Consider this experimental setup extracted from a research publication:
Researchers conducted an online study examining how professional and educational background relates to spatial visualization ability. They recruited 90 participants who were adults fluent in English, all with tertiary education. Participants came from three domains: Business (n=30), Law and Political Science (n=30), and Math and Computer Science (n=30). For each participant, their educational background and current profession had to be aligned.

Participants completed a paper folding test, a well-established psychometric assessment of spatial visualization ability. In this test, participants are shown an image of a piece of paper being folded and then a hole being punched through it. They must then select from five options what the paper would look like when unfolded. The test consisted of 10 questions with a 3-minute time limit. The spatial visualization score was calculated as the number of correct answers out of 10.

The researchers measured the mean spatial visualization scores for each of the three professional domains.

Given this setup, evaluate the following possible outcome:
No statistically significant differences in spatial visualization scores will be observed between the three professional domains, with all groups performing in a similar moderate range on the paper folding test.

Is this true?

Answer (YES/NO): NO